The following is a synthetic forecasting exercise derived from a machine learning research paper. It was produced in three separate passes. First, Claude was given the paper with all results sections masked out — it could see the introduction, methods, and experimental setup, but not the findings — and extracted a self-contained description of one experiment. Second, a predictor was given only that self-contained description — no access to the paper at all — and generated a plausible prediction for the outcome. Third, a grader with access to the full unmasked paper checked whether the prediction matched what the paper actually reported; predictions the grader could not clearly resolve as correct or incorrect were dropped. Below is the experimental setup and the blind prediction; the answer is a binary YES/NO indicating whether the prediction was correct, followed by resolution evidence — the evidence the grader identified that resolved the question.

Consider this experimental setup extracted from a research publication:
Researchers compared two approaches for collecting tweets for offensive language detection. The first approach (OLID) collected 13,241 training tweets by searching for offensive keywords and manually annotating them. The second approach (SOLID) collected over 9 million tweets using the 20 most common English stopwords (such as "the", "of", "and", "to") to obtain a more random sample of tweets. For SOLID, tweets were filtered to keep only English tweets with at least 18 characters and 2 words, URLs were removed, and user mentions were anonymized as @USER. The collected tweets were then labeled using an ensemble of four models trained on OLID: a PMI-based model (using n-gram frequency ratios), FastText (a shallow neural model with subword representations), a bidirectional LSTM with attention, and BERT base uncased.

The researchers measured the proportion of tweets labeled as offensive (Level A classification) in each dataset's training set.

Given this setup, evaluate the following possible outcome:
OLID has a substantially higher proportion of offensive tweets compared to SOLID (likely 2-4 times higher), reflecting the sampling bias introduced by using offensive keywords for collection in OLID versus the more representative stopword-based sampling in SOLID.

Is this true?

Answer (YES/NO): YES